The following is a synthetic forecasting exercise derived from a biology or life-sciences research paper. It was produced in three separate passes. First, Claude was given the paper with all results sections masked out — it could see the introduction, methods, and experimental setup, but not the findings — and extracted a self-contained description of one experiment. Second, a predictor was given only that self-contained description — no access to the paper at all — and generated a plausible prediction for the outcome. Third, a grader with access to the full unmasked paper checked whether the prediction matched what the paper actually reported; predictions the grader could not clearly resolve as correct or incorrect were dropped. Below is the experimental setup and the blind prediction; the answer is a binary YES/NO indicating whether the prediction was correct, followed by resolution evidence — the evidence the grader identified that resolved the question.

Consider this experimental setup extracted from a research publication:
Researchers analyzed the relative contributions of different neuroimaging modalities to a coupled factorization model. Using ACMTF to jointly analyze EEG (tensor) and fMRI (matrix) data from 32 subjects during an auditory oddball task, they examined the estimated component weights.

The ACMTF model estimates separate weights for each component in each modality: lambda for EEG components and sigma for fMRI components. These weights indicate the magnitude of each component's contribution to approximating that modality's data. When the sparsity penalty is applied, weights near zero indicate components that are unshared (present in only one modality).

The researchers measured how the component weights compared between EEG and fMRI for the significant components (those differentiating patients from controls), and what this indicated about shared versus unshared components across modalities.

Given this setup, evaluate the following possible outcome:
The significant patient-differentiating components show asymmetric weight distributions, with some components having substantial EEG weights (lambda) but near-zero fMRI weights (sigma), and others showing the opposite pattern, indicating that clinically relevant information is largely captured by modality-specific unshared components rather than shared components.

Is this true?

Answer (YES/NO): NO